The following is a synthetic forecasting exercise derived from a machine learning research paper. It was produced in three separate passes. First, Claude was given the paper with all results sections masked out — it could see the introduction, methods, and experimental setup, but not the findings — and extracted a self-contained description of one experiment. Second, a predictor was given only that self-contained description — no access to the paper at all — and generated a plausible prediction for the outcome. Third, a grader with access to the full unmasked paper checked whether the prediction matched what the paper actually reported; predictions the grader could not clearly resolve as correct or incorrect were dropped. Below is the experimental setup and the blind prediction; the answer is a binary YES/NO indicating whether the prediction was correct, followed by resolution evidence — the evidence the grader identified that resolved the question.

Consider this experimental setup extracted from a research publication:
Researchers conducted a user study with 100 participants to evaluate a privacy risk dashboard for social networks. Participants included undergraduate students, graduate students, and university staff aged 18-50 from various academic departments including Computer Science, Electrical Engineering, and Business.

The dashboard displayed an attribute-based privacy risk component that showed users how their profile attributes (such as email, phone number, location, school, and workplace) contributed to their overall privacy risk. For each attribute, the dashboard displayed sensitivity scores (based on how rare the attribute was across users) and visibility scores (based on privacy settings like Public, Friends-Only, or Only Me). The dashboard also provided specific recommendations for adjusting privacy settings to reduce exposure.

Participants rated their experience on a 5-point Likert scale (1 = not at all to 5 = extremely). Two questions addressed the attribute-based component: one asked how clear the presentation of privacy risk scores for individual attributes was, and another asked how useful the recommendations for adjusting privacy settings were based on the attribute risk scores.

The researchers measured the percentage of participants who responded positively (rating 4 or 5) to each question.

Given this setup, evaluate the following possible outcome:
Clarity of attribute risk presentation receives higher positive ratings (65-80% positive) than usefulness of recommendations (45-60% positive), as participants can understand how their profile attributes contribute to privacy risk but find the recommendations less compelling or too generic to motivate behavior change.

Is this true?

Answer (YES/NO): NO